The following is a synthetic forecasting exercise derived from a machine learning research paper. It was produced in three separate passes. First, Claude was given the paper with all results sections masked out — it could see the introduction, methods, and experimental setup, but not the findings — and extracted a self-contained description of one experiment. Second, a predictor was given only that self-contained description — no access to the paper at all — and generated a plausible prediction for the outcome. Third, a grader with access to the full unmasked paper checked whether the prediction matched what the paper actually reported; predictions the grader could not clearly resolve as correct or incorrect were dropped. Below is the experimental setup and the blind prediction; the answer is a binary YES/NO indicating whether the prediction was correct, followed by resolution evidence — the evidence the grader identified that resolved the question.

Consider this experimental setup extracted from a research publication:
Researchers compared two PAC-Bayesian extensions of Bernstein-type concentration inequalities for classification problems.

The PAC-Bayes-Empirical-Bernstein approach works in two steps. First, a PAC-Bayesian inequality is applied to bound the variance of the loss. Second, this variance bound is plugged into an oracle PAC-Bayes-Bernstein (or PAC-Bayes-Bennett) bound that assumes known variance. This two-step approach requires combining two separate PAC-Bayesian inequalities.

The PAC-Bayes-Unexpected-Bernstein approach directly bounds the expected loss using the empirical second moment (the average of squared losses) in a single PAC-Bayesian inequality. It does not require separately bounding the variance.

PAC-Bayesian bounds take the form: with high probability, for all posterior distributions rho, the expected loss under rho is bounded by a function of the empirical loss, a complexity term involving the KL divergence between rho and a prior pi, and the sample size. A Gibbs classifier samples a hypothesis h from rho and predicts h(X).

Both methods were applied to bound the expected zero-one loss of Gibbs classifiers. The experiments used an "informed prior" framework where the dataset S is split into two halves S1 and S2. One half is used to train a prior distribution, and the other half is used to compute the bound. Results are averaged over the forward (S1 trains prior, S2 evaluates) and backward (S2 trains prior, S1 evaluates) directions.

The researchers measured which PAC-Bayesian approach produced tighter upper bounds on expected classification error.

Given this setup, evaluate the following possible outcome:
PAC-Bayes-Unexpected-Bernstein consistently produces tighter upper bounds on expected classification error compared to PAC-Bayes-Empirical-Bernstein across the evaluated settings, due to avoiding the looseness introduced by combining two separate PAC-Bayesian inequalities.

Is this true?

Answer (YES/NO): YES